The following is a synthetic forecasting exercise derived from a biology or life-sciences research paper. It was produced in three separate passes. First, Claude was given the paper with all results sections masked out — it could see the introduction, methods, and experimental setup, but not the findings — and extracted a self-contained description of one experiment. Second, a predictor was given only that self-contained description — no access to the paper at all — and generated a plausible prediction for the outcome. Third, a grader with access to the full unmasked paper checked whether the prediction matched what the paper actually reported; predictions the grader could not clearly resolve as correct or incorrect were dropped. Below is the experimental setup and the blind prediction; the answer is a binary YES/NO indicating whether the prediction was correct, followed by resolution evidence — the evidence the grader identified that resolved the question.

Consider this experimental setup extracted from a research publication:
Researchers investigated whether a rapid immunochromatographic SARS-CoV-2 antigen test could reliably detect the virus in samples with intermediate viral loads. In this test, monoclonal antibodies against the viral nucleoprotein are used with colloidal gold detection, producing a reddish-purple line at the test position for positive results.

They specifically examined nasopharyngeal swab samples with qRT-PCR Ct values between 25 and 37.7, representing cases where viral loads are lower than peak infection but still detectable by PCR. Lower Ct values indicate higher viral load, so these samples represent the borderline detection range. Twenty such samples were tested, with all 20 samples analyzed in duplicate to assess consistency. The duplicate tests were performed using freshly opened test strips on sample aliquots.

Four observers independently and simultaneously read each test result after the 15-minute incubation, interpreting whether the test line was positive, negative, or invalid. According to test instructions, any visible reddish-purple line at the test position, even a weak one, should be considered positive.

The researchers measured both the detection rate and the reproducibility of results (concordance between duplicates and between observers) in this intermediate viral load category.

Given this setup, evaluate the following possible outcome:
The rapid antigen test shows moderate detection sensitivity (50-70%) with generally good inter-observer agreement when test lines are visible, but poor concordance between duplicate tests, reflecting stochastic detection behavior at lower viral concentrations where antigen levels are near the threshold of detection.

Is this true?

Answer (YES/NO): NO